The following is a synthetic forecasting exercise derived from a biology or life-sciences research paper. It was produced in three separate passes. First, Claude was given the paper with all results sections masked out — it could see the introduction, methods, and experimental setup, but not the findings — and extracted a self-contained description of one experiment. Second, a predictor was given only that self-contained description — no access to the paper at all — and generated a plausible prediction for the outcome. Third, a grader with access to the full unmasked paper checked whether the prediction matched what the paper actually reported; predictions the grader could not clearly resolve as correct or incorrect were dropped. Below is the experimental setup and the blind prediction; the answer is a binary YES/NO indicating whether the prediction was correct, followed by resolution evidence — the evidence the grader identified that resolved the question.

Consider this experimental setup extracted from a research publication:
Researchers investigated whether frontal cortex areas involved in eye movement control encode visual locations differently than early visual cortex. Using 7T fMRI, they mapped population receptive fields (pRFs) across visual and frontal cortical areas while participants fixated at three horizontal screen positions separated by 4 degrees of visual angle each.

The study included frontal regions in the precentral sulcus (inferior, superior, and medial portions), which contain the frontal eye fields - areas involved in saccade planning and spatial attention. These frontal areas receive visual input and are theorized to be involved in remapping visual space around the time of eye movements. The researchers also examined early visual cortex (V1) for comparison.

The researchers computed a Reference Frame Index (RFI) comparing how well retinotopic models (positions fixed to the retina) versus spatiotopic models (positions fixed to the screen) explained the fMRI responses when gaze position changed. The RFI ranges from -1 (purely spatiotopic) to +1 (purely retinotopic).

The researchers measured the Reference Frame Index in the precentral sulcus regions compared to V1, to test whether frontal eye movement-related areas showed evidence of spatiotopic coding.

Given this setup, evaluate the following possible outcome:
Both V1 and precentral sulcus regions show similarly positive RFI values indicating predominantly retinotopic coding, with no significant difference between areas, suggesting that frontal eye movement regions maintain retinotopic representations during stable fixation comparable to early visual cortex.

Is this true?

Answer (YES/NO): YES